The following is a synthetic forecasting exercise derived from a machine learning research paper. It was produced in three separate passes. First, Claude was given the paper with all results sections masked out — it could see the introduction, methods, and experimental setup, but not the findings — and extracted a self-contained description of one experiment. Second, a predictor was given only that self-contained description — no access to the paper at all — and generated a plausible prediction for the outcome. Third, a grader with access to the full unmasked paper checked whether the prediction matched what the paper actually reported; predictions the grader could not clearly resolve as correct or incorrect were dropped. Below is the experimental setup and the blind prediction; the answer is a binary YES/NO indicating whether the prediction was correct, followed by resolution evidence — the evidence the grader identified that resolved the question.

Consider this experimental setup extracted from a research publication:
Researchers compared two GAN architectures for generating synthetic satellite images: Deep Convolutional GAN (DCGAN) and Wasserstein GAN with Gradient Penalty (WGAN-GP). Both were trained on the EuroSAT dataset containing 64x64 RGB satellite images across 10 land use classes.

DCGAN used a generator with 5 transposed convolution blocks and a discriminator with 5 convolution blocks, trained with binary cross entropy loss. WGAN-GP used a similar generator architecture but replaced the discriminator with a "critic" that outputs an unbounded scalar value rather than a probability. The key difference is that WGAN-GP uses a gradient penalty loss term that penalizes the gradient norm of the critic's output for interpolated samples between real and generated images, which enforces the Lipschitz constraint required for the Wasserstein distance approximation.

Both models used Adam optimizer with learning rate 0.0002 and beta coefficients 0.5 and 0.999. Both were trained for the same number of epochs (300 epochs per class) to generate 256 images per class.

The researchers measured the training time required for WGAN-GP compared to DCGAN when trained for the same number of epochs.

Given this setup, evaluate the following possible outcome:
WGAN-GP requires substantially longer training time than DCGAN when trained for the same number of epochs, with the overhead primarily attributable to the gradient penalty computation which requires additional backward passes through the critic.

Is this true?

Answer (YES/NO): NO